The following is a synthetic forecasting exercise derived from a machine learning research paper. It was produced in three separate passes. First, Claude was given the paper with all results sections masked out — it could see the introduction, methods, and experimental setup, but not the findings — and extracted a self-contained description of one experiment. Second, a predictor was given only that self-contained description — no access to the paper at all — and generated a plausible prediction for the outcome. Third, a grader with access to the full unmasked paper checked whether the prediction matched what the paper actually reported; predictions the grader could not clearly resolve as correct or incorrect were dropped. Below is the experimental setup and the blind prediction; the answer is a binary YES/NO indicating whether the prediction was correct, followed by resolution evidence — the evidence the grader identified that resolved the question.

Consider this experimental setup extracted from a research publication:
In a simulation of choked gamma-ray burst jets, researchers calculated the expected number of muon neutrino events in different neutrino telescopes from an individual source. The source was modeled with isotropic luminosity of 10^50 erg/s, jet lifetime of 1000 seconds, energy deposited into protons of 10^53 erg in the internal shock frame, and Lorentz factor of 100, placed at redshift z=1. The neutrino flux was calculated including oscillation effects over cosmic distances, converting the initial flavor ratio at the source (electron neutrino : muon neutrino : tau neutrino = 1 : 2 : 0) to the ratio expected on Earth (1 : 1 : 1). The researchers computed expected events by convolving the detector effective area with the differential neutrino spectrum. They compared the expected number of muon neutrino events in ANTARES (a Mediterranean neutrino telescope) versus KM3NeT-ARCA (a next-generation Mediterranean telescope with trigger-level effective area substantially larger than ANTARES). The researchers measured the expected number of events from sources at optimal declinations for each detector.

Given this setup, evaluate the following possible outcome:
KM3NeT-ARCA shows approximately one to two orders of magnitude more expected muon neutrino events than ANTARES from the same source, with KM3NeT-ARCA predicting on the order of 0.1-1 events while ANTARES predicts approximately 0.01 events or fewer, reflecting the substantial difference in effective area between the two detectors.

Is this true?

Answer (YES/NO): YES